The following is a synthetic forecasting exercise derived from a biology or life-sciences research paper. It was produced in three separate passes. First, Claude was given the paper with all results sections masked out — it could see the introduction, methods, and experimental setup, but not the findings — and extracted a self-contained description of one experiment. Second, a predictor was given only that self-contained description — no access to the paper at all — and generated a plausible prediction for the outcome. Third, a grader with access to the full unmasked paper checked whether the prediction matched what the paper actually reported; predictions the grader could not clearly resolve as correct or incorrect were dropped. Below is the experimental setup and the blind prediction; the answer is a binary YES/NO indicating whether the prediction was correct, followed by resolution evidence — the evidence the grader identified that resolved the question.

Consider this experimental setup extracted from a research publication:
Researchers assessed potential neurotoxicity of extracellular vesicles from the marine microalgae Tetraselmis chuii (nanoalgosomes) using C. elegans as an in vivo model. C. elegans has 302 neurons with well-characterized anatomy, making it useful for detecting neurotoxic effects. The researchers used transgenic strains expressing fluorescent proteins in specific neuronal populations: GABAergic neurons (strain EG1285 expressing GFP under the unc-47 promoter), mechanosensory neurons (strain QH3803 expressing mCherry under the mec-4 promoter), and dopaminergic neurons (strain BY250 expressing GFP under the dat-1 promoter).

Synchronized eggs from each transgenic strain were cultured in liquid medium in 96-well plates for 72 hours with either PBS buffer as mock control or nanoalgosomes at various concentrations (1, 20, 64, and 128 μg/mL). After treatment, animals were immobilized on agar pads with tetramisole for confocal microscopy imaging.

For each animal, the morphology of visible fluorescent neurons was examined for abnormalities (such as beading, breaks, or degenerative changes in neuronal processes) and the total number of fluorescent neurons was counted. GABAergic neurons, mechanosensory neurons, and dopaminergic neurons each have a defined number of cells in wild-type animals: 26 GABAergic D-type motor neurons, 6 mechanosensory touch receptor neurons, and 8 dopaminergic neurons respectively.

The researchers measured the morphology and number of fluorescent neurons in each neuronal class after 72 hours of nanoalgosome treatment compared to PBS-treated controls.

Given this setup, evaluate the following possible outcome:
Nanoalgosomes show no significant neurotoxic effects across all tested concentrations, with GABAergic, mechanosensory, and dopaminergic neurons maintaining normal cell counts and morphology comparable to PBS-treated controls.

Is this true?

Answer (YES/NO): YES